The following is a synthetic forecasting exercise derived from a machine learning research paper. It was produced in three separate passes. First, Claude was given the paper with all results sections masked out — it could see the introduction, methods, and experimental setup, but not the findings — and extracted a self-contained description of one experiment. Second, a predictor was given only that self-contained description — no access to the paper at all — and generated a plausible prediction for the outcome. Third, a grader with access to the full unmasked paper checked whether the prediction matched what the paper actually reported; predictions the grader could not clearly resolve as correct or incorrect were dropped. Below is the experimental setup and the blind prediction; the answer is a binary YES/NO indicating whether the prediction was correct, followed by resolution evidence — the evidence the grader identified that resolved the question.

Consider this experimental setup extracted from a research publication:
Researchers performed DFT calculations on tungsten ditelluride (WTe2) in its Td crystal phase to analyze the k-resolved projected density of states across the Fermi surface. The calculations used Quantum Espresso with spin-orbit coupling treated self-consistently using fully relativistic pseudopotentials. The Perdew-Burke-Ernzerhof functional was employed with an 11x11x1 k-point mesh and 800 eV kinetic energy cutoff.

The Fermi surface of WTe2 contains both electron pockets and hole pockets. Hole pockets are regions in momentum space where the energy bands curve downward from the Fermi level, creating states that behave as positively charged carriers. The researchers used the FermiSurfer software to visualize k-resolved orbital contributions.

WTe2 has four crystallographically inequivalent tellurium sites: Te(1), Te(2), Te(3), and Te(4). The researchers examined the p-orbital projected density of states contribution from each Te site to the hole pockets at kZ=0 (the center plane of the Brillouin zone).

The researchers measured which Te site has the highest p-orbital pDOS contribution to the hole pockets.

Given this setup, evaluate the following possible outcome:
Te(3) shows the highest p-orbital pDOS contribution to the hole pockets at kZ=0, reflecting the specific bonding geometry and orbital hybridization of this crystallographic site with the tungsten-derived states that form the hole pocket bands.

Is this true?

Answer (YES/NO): NO